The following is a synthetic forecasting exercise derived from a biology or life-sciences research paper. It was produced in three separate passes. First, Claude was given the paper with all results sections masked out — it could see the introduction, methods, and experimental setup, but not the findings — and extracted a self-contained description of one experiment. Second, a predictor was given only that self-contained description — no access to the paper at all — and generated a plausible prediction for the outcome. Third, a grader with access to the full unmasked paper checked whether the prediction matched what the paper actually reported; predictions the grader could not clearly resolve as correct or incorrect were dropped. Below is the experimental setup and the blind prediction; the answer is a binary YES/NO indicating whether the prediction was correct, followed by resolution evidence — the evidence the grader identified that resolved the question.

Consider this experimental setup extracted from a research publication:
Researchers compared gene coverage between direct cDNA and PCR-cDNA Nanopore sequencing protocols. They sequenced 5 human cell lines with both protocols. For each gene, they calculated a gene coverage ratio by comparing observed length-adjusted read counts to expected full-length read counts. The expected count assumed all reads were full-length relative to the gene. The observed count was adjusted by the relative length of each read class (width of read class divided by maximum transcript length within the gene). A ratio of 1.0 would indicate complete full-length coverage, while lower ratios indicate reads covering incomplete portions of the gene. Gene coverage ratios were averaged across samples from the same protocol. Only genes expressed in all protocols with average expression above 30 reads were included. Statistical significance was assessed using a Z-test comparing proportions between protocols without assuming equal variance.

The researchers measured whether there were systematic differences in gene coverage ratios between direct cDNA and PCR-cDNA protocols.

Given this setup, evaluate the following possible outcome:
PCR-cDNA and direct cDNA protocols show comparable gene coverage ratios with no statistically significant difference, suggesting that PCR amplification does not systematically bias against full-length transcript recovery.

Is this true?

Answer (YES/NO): NO